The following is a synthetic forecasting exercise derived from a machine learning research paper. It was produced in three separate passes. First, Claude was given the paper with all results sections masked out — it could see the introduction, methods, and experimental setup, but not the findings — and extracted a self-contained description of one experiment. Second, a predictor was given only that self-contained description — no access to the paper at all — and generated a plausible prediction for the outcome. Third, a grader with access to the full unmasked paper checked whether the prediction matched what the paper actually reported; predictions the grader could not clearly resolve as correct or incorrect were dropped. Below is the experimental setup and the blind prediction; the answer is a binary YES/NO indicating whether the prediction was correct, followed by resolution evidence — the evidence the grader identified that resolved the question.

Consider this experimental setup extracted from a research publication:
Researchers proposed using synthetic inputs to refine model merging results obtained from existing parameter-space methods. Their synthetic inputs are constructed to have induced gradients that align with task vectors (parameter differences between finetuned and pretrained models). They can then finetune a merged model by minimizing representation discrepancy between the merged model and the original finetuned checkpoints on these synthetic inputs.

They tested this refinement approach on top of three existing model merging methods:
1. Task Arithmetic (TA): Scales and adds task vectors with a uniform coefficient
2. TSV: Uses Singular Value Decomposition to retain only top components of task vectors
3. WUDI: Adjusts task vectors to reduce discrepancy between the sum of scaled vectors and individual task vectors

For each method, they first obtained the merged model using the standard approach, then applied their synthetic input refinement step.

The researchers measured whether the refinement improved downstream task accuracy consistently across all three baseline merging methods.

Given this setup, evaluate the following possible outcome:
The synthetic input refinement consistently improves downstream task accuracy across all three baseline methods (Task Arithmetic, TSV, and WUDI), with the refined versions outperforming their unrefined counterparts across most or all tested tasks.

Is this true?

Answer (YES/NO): YES